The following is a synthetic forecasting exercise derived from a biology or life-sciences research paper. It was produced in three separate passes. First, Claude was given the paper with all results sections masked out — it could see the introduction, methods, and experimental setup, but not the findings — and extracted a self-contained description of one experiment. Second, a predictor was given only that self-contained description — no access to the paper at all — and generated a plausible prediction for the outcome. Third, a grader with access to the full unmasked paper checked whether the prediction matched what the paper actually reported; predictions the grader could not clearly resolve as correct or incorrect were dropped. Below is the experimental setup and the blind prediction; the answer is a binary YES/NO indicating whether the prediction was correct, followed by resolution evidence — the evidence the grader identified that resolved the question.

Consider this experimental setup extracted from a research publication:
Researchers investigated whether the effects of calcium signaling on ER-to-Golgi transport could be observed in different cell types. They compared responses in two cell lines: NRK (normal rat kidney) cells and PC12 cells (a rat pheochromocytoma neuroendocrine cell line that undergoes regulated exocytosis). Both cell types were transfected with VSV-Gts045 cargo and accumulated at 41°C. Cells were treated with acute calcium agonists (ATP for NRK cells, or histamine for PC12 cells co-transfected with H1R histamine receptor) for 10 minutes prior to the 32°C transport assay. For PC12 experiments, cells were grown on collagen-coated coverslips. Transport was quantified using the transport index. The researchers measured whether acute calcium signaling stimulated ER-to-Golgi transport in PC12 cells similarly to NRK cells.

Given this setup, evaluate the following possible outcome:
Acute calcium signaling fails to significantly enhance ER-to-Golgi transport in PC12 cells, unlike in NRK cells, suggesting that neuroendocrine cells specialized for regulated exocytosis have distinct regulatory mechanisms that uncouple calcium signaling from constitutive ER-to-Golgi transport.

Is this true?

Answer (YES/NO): NO